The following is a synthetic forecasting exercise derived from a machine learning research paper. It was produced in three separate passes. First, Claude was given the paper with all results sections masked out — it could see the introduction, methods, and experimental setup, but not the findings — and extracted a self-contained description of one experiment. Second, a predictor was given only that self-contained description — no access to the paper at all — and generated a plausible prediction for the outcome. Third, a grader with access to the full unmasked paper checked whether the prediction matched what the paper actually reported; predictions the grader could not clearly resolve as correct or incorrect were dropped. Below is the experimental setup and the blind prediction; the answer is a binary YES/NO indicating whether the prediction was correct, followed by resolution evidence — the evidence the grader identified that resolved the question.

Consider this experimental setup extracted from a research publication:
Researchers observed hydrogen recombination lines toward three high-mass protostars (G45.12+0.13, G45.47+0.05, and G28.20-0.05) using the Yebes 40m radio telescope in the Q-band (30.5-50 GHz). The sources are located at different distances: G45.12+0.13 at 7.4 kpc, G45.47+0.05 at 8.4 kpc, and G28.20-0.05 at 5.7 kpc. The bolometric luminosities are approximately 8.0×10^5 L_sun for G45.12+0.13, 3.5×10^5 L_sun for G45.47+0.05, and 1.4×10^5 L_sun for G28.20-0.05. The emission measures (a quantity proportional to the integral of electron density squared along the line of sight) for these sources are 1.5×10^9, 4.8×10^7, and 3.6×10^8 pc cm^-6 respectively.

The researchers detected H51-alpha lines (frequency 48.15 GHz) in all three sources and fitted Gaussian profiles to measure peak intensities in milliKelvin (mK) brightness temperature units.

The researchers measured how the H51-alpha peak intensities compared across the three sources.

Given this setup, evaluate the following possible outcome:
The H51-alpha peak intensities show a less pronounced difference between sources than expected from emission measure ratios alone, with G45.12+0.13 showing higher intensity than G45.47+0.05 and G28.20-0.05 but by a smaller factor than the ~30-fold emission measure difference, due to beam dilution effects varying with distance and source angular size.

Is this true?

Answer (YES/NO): YES